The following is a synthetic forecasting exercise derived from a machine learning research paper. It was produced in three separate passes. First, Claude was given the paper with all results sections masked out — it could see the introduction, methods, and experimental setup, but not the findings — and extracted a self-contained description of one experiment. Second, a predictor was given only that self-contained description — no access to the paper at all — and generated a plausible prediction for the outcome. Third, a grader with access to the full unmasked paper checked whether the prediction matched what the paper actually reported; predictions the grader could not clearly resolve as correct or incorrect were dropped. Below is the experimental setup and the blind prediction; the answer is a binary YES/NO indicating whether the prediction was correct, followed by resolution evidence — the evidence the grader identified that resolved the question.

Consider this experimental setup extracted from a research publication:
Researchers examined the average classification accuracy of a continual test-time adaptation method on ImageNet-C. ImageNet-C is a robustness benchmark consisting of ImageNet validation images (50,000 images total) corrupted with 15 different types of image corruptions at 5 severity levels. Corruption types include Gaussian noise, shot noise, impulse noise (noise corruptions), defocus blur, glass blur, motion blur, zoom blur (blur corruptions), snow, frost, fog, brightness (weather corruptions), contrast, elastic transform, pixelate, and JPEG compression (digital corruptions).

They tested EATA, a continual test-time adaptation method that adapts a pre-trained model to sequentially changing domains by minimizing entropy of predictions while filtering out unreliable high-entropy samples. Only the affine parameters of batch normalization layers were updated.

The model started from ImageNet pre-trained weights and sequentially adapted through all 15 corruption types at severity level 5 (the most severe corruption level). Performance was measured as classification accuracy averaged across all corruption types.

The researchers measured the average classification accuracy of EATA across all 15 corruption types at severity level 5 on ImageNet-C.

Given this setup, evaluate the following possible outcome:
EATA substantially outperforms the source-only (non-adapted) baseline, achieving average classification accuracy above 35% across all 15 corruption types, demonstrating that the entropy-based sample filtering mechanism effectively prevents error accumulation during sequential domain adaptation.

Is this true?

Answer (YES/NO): YES